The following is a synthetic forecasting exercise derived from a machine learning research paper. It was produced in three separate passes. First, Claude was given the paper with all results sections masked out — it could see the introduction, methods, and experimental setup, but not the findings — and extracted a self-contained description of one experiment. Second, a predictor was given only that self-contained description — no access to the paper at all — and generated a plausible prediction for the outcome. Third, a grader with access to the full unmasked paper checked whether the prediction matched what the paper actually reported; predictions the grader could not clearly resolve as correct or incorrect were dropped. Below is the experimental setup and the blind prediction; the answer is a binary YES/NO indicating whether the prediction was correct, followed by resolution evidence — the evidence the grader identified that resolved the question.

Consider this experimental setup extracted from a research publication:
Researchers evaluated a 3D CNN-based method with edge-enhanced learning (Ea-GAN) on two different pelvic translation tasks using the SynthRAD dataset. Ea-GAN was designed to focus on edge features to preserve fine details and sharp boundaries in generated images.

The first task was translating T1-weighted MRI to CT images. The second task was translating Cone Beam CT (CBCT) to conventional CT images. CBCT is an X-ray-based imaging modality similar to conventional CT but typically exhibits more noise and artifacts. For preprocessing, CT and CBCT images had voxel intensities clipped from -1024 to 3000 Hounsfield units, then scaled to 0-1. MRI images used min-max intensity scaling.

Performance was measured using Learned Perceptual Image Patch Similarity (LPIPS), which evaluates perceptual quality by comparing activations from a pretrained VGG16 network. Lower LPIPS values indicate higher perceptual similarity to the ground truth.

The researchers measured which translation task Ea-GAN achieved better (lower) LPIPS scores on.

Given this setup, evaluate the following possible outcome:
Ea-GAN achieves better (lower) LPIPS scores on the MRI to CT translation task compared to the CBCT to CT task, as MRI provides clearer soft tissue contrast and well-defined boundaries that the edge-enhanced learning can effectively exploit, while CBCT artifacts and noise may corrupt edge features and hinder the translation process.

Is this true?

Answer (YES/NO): YES